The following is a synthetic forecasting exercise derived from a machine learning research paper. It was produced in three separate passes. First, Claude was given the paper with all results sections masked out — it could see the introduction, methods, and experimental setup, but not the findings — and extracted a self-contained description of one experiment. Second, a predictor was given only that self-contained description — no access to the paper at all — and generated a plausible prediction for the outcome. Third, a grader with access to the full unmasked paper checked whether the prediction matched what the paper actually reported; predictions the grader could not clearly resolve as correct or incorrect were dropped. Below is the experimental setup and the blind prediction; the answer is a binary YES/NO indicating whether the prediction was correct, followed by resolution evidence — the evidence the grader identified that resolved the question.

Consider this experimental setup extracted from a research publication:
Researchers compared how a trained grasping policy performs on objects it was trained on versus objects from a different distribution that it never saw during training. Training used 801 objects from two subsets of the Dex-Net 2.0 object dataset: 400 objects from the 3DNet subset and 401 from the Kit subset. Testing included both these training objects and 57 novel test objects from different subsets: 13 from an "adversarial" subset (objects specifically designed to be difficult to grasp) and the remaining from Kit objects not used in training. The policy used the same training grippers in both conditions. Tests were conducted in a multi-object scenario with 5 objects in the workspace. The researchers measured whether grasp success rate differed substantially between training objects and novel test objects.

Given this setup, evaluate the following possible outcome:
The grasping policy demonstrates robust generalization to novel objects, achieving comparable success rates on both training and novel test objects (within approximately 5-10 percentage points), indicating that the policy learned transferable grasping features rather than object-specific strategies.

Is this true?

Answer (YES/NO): YES